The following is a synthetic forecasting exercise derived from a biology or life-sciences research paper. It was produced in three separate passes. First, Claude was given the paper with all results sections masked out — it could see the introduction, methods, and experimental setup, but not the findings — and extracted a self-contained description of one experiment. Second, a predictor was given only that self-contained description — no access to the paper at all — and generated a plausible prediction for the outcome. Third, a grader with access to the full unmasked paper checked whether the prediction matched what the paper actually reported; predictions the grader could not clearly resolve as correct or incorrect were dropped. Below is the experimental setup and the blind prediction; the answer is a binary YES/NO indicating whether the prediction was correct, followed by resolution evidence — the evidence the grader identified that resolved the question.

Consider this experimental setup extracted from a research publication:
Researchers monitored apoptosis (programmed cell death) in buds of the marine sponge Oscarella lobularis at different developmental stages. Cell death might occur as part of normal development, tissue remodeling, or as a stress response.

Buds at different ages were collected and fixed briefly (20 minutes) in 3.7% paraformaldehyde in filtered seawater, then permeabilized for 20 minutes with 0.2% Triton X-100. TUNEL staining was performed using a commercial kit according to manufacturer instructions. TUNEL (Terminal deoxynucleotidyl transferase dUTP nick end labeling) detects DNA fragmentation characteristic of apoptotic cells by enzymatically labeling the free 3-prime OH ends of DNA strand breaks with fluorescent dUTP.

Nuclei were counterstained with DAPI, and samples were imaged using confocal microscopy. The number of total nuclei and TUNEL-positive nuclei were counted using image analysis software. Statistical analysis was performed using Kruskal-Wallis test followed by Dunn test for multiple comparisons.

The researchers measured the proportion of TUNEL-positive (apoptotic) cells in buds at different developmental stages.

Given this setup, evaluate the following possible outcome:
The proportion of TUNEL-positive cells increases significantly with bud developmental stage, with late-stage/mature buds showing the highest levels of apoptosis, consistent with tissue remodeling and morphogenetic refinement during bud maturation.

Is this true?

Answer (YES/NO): NO